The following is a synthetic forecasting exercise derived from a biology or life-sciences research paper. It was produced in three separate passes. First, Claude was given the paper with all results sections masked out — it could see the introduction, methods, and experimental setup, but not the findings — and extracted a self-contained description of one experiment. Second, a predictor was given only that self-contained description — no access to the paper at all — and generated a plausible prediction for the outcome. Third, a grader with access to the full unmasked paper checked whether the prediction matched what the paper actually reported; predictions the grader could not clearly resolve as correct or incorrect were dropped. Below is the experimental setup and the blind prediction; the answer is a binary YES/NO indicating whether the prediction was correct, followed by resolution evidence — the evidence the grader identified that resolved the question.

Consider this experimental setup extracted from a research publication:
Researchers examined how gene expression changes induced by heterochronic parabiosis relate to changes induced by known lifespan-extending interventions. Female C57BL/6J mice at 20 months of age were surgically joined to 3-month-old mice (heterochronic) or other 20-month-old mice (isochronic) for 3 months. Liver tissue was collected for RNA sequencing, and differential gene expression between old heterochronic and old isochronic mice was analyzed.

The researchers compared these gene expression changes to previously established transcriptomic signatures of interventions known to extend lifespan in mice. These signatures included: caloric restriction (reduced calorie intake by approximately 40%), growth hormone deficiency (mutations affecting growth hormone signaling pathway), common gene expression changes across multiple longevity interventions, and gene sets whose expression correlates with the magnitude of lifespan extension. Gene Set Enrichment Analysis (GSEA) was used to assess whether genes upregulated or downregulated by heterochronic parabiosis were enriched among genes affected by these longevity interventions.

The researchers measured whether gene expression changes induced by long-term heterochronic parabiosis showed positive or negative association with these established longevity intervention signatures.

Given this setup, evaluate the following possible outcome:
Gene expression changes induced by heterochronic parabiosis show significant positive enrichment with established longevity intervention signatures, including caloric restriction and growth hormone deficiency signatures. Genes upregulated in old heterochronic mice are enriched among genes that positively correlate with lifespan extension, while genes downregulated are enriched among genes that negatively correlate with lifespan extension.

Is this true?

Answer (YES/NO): YES